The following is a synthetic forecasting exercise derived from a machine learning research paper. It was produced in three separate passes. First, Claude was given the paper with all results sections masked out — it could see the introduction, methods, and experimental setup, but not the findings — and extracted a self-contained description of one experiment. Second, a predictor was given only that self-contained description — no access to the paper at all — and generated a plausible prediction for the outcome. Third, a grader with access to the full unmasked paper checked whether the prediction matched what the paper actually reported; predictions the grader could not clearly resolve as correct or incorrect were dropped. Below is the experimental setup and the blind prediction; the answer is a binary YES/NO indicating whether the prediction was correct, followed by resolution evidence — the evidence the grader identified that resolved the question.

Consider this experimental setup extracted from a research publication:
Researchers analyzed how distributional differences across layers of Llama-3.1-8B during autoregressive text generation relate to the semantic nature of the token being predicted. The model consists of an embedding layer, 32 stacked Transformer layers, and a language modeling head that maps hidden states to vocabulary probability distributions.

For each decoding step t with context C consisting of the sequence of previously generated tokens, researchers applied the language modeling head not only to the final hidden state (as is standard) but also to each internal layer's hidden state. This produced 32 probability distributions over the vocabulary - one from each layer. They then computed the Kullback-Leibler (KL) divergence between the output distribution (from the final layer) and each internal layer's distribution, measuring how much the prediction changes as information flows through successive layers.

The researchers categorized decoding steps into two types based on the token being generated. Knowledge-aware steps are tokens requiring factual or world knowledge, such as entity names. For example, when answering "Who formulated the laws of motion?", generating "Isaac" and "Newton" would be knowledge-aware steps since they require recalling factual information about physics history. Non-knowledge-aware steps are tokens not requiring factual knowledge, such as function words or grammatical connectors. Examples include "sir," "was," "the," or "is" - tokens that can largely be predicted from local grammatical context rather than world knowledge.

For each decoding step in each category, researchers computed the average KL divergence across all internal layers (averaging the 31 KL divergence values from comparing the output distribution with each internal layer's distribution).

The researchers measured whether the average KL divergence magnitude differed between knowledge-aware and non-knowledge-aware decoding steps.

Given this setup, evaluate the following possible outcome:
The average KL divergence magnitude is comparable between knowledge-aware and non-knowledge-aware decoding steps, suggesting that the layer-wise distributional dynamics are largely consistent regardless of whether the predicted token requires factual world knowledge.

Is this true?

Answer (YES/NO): NO